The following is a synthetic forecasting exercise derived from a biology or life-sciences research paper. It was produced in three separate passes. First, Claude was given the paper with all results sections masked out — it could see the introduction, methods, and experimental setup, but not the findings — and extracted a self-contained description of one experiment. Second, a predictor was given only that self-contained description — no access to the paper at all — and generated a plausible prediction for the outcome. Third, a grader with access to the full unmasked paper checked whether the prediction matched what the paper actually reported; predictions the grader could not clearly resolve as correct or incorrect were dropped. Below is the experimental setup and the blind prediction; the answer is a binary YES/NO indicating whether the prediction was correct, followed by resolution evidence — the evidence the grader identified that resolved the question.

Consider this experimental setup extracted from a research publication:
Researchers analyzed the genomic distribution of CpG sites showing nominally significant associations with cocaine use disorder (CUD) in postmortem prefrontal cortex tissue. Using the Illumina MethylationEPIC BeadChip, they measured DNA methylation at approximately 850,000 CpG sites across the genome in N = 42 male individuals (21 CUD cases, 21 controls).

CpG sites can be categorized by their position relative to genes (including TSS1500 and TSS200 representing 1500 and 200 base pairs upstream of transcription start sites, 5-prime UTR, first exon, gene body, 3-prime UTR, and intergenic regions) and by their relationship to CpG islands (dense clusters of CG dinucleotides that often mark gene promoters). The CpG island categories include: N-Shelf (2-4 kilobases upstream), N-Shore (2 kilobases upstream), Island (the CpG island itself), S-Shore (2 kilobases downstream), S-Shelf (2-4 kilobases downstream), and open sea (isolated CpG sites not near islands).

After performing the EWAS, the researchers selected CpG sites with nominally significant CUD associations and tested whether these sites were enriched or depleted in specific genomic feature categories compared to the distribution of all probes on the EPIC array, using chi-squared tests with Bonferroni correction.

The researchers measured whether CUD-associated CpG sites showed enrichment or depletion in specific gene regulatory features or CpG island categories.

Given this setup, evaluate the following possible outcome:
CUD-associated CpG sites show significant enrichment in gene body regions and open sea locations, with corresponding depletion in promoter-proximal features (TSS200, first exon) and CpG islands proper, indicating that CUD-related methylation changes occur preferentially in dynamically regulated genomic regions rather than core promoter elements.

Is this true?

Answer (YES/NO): NO